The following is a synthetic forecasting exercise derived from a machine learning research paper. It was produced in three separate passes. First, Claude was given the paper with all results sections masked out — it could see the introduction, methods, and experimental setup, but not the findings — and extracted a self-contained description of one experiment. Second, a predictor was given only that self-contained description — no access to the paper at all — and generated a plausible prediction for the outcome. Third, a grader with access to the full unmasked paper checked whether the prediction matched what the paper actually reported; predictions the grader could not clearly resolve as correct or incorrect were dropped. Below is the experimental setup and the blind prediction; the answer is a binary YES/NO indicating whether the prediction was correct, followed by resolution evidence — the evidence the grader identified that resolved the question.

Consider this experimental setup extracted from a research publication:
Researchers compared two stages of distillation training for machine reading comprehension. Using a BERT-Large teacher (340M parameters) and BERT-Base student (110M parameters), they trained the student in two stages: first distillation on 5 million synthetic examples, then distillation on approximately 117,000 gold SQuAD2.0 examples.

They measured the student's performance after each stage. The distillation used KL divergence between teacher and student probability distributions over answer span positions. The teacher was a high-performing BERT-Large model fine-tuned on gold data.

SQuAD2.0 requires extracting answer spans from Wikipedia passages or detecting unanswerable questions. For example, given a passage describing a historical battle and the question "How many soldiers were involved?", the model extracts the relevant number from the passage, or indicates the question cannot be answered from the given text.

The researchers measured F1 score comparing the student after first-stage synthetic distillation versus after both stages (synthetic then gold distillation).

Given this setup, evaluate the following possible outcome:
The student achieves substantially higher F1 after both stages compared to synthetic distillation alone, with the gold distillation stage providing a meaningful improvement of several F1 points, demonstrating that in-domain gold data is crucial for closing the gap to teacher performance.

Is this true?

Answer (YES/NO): NO